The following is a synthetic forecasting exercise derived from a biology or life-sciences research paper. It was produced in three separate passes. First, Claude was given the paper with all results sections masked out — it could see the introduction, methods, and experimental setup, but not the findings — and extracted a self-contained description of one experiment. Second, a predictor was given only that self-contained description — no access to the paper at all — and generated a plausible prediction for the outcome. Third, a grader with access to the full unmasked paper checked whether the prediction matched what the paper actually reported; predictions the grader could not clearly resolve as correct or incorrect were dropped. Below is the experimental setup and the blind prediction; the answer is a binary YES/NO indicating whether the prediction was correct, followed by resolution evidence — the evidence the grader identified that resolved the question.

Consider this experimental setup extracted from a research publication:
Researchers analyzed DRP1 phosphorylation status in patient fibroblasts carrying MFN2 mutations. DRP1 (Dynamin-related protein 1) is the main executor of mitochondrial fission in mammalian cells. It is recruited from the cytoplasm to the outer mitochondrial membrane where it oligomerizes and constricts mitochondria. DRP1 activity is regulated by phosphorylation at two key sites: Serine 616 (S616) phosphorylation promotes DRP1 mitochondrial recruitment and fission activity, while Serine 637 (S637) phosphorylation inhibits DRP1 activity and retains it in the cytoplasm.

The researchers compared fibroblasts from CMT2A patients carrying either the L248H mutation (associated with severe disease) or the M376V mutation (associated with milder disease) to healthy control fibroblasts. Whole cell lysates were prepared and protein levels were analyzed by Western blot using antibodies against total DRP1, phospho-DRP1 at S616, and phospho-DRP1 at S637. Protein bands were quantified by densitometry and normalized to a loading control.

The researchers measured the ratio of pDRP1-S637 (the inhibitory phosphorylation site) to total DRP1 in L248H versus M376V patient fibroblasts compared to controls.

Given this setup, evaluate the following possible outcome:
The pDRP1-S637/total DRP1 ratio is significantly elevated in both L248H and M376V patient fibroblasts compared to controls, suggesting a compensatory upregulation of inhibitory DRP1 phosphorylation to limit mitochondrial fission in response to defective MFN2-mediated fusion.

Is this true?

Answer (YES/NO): NO